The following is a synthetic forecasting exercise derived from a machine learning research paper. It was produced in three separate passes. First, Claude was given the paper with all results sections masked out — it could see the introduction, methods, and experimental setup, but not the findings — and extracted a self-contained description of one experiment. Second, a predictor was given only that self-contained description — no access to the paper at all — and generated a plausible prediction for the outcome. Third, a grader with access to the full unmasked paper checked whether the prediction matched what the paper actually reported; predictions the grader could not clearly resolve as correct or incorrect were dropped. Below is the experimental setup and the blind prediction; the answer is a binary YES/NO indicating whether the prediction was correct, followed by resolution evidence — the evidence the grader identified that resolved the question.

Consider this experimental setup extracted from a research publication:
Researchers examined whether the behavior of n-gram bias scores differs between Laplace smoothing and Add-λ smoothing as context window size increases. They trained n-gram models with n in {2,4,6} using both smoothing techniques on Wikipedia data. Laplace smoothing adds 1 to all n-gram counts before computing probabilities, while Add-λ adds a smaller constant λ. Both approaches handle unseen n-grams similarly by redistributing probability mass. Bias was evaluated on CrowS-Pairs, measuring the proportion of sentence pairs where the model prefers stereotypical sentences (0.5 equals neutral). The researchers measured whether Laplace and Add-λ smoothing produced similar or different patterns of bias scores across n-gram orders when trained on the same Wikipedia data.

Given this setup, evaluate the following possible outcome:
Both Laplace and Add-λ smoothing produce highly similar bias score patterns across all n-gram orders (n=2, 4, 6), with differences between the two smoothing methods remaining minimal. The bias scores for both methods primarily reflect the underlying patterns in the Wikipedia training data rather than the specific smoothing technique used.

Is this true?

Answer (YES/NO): YES